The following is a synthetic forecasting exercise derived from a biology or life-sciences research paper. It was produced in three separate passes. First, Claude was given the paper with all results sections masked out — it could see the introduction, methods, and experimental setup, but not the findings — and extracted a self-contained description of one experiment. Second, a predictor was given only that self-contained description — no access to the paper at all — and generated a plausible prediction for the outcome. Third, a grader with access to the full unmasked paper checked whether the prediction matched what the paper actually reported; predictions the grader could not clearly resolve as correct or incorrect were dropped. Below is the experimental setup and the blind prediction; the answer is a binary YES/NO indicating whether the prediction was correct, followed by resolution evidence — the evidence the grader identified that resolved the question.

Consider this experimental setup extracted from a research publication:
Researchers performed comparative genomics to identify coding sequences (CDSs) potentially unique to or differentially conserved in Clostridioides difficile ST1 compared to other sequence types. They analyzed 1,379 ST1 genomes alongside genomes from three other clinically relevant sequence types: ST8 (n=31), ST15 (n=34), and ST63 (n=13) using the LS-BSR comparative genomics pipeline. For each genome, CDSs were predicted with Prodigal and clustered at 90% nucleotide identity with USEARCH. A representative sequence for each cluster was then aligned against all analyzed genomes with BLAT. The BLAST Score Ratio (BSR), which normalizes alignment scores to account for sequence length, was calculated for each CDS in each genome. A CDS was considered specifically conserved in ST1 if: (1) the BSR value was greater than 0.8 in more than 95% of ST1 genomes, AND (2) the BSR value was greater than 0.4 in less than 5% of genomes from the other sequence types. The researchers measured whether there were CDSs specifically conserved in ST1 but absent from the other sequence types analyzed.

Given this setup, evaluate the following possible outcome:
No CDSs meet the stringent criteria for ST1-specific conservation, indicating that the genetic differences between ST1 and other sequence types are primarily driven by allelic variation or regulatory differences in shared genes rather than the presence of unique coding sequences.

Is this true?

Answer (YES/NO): NO